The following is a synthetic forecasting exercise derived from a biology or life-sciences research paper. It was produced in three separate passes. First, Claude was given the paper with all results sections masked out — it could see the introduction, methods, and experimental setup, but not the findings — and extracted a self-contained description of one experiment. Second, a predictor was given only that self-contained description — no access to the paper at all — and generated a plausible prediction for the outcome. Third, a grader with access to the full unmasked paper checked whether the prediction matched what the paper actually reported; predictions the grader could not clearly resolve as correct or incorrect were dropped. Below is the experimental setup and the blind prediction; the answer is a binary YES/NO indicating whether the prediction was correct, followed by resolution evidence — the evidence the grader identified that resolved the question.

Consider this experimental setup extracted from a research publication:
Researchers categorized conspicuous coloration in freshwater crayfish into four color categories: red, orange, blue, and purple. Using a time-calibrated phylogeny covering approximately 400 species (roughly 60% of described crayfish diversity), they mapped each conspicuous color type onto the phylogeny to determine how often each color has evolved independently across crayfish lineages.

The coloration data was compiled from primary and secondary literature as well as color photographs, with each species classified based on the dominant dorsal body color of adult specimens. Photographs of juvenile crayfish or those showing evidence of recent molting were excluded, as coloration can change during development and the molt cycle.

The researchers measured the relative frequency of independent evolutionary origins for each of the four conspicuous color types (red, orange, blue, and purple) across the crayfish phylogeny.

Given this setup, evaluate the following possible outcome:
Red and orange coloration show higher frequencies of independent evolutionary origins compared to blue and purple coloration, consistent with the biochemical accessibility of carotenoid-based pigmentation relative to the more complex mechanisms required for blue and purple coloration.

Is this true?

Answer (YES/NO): NO